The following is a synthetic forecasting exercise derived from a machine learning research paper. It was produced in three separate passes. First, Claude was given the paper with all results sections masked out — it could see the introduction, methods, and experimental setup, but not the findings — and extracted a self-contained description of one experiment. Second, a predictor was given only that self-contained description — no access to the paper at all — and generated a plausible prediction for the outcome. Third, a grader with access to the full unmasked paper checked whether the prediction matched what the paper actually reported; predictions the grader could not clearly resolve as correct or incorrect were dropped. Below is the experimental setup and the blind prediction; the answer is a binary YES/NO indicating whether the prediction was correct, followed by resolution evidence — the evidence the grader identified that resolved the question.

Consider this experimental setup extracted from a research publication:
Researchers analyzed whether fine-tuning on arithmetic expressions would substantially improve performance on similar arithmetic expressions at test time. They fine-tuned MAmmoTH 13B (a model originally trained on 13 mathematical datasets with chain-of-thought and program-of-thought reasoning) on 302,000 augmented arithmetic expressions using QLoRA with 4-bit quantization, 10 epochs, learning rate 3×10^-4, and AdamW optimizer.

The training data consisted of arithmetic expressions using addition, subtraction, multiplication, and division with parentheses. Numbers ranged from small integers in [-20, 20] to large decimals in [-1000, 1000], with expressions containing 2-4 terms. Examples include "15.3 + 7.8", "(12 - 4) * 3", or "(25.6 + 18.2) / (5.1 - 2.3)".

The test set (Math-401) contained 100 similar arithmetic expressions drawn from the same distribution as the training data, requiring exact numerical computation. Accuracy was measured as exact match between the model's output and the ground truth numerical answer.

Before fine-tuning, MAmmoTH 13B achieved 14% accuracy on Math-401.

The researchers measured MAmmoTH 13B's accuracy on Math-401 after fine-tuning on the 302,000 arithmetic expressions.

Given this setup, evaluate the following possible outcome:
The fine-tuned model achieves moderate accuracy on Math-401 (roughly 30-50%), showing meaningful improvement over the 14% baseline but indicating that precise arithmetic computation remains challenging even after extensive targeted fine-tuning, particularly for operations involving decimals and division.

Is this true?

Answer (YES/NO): NO